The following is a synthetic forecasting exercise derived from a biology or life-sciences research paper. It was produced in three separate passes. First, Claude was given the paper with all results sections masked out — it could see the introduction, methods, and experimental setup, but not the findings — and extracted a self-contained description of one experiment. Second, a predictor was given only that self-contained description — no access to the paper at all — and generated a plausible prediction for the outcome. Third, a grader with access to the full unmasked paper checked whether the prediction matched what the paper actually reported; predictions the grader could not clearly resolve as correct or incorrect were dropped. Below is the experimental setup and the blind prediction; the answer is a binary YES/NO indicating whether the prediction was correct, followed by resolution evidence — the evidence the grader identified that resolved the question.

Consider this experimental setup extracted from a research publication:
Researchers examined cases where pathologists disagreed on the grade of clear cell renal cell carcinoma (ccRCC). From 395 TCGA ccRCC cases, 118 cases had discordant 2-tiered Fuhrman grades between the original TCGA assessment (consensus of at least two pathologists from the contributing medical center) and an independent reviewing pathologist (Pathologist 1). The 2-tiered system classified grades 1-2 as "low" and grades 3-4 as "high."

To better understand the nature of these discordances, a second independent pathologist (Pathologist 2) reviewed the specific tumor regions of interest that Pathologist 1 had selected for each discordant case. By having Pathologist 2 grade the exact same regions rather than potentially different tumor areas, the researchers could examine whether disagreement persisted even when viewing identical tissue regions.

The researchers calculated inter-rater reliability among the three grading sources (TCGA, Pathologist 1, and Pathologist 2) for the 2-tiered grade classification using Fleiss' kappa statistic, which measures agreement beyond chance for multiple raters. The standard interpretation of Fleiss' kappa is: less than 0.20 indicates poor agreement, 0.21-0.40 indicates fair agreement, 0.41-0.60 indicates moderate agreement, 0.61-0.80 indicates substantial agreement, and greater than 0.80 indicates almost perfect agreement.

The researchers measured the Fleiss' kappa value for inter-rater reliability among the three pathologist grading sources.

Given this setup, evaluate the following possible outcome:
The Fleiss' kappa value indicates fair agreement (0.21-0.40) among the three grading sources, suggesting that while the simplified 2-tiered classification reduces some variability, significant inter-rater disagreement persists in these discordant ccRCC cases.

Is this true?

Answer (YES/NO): NO